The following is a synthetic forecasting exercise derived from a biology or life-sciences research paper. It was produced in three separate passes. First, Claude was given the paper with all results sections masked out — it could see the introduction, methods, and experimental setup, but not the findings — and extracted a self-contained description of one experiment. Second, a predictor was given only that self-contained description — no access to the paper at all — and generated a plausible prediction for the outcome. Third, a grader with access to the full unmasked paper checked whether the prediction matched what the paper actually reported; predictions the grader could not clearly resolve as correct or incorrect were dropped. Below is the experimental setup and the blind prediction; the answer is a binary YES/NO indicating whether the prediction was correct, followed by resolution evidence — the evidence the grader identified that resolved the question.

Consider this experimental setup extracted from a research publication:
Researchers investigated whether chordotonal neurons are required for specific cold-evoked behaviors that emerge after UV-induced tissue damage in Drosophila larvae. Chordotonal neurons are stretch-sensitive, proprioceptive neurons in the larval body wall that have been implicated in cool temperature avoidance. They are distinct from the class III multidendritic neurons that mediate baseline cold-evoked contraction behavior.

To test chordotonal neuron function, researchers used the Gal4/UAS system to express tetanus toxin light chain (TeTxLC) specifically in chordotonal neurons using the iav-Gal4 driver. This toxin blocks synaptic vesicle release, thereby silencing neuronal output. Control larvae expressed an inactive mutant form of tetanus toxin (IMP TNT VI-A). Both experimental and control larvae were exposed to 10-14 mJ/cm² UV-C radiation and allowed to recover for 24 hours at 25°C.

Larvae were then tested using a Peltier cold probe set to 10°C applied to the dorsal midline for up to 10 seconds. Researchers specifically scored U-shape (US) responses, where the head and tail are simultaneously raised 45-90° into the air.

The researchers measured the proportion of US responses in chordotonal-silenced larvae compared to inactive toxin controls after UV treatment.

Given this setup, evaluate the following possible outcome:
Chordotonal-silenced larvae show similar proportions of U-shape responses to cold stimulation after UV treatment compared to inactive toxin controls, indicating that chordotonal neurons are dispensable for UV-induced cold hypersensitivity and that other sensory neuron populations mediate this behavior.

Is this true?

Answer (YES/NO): NO